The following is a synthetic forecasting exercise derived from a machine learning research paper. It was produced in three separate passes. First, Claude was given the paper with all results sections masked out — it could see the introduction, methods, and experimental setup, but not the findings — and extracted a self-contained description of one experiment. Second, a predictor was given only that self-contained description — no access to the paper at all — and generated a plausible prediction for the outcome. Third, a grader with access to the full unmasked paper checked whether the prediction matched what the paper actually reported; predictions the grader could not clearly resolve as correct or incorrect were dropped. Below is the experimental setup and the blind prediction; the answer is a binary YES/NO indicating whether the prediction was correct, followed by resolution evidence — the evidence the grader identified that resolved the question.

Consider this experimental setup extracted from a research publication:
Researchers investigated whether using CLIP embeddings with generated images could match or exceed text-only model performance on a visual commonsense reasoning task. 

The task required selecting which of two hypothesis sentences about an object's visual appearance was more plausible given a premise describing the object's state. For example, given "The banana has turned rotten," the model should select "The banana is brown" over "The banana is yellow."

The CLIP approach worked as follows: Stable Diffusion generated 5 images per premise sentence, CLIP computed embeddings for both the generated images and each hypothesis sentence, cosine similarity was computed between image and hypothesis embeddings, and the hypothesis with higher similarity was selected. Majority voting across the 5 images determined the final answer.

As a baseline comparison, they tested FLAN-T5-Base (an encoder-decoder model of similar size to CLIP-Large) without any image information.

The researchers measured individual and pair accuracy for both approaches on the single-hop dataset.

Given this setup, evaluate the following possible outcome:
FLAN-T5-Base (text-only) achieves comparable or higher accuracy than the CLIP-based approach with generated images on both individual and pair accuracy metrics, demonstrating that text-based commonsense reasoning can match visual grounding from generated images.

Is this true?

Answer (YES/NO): YES